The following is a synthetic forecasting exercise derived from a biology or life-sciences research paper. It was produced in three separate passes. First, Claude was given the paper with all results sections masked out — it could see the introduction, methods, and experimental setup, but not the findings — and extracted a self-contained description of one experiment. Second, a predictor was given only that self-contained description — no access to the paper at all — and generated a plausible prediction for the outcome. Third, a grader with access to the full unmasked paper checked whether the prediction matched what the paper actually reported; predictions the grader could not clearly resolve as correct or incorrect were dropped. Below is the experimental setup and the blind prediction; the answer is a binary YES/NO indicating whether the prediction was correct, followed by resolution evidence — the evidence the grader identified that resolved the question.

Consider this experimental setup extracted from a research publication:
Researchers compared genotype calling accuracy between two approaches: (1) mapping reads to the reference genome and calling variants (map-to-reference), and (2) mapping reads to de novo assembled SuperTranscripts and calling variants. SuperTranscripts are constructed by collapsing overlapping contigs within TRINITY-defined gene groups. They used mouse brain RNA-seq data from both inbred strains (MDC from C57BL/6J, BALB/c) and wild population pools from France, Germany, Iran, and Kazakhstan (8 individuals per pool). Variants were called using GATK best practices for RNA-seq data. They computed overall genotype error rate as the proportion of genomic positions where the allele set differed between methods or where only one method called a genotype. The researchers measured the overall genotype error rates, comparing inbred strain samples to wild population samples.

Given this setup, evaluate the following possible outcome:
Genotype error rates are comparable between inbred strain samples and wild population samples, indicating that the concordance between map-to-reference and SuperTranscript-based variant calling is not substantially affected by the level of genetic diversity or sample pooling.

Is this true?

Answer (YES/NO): NO